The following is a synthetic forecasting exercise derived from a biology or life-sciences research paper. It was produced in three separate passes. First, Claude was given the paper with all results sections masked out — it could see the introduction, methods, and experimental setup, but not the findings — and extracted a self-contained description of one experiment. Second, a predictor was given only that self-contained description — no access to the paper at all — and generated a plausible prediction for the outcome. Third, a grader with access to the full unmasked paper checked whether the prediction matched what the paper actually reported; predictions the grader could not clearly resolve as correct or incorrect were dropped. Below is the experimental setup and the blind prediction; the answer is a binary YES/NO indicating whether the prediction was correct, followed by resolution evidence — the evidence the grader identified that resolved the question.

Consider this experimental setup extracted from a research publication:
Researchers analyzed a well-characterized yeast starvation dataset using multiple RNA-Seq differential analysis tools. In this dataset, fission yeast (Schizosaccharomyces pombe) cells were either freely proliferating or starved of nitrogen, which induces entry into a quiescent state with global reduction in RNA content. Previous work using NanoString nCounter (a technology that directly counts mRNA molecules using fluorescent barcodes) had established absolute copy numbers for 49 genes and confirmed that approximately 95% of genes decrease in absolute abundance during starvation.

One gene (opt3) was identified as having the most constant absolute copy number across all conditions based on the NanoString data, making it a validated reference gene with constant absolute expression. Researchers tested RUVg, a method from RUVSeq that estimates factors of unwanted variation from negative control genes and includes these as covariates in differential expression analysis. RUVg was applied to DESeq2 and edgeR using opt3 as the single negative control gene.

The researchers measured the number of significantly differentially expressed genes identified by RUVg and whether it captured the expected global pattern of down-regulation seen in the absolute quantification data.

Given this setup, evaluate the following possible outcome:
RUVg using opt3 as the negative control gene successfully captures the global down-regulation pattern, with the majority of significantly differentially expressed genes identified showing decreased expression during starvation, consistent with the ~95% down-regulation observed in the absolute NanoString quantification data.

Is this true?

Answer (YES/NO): NO